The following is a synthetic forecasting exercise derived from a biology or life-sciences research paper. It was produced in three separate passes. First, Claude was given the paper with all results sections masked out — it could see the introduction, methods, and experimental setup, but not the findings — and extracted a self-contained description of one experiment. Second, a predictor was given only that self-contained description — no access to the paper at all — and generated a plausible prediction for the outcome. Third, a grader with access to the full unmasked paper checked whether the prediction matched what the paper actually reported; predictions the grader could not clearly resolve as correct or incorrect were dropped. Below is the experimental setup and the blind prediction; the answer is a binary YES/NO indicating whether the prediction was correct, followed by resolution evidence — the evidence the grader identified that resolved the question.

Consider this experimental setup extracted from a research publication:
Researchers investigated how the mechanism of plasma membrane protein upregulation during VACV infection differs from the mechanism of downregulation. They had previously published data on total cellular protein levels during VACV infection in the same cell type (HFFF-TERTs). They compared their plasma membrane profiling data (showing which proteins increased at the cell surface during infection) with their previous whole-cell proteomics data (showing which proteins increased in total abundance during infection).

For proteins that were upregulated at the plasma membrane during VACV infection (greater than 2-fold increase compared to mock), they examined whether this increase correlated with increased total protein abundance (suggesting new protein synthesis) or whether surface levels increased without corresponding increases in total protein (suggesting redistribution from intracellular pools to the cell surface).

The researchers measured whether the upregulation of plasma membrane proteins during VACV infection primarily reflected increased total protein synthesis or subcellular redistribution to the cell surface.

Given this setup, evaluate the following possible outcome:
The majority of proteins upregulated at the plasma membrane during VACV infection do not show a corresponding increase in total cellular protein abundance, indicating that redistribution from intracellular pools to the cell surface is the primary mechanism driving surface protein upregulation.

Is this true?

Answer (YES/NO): YES